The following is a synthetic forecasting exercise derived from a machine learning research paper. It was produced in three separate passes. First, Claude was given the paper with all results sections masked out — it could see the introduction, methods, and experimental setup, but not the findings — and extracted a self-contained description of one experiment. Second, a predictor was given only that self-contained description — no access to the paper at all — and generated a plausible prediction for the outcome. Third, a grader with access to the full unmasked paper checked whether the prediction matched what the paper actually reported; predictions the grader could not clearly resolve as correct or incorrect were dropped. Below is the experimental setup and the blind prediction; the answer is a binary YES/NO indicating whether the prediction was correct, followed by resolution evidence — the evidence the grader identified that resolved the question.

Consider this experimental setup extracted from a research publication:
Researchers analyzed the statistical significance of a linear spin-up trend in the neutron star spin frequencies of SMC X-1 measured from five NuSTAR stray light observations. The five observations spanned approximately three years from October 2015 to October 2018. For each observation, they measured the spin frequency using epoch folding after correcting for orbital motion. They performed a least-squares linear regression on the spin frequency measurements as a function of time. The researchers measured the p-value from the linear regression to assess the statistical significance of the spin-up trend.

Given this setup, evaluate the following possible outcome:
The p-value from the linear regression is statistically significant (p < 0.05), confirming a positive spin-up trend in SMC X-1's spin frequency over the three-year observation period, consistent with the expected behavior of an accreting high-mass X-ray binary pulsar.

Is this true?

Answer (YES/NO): YES